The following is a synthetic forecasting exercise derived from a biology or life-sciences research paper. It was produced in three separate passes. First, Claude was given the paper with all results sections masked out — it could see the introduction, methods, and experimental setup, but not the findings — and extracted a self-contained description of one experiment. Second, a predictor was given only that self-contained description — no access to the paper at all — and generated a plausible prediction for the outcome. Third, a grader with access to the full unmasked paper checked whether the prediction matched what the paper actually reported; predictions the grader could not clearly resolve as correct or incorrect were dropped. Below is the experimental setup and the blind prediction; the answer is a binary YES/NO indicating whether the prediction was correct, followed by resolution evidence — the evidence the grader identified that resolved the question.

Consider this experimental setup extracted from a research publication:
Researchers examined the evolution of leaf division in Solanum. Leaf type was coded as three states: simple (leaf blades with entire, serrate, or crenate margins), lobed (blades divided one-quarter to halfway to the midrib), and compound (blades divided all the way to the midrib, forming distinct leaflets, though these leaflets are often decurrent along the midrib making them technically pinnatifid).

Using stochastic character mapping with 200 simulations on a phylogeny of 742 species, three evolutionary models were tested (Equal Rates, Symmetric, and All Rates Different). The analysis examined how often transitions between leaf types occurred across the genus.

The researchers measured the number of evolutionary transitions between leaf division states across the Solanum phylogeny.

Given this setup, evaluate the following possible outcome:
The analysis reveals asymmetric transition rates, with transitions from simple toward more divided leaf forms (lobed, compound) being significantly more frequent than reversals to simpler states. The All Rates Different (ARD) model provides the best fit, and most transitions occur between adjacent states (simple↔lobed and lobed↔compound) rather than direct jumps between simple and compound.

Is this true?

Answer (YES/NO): NO